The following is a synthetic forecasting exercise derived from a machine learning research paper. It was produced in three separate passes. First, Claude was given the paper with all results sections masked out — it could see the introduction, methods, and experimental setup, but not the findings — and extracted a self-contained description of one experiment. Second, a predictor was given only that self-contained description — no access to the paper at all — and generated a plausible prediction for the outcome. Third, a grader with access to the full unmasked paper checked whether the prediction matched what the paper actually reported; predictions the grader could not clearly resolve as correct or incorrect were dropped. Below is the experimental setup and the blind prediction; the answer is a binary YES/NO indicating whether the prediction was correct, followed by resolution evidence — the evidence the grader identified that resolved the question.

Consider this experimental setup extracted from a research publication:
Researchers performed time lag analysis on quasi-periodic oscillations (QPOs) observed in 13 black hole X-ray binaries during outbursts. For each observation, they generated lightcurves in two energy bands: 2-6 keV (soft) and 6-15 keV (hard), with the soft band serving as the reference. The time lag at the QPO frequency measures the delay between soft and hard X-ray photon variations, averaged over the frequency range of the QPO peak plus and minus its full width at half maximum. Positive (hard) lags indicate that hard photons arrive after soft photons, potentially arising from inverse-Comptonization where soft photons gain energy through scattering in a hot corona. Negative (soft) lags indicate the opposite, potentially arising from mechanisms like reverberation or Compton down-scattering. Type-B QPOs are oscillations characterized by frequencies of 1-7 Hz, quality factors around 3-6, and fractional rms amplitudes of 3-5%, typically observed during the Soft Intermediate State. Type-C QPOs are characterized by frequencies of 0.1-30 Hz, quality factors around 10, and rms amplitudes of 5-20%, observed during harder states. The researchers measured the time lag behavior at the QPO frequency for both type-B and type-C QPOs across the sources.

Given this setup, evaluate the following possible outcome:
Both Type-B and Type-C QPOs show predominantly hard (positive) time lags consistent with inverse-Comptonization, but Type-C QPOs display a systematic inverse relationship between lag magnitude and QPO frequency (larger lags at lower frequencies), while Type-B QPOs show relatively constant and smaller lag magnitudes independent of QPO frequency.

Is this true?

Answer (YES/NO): NO